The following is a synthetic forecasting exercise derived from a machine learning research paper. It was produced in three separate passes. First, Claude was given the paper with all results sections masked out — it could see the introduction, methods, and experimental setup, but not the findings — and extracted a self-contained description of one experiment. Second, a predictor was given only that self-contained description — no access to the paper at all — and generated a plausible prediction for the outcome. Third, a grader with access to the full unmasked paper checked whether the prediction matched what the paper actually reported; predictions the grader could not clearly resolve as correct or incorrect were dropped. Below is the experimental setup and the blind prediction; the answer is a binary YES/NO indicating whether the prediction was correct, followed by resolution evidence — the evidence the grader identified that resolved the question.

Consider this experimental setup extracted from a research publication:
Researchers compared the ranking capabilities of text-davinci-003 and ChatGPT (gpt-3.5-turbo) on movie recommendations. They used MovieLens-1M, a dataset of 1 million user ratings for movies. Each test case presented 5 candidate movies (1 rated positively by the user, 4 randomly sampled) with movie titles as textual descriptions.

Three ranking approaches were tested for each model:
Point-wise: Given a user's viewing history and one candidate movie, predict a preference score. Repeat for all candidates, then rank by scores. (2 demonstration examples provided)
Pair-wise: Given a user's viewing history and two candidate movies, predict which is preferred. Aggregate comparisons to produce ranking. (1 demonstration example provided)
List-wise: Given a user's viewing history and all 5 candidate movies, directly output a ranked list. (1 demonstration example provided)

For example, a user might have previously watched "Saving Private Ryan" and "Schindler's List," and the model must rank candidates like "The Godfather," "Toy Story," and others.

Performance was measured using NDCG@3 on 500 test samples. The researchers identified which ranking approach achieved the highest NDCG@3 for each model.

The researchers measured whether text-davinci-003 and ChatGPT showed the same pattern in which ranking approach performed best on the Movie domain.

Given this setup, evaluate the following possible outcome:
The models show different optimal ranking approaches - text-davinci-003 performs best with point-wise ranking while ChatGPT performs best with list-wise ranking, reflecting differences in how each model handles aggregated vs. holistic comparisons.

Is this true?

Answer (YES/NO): NO